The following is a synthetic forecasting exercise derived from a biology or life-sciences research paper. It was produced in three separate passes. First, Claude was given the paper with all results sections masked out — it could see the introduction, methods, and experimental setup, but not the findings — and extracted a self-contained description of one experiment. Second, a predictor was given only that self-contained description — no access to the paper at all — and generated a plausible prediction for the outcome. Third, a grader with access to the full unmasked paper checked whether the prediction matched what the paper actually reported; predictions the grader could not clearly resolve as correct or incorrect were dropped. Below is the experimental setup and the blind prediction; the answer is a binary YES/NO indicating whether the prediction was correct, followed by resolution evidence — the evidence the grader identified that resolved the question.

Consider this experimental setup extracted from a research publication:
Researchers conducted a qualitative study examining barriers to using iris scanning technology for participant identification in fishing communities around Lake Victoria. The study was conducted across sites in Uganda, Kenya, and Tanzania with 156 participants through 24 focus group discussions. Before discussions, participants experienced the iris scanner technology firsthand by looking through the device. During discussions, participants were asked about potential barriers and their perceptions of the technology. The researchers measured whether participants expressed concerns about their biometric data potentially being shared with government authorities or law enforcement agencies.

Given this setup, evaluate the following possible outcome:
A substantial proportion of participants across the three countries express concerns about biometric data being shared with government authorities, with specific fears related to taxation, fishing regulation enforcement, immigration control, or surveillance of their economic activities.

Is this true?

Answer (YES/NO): NO